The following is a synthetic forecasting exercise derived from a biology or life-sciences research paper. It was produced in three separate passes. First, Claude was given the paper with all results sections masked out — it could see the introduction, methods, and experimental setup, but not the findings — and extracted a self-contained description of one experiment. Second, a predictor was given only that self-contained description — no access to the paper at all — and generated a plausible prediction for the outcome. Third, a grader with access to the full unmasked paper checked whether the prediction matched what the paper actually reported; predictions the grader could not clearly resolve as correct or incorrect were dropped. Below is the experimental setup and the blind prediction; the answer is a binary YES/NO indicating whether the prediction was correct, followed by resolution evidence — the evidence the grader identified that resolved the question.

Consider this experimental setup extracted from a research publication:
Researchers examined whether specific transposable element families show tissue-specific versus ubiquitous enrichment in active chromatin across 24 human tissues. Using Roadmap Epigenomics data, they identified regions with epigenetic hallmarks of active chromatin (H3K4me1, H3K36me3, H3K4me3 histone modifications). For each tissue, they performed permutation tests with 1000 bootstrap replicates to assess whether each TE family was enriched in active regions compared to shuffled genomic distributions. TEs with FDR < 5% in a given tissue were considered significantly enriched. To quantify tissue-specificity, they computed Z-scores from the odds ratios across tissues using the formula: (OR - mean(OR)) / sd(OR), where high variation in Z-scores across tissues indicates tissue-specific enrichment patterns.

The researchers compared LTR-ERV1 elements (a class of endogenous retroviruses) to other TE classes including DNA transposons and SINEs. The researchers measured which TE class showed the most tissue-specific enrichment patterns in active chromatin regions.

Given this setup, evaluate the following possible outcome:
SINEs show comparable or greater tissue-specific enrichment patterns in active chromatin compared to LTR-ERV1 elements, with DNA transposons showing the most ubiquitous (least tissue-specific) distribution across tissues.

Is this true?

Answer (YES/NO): NO